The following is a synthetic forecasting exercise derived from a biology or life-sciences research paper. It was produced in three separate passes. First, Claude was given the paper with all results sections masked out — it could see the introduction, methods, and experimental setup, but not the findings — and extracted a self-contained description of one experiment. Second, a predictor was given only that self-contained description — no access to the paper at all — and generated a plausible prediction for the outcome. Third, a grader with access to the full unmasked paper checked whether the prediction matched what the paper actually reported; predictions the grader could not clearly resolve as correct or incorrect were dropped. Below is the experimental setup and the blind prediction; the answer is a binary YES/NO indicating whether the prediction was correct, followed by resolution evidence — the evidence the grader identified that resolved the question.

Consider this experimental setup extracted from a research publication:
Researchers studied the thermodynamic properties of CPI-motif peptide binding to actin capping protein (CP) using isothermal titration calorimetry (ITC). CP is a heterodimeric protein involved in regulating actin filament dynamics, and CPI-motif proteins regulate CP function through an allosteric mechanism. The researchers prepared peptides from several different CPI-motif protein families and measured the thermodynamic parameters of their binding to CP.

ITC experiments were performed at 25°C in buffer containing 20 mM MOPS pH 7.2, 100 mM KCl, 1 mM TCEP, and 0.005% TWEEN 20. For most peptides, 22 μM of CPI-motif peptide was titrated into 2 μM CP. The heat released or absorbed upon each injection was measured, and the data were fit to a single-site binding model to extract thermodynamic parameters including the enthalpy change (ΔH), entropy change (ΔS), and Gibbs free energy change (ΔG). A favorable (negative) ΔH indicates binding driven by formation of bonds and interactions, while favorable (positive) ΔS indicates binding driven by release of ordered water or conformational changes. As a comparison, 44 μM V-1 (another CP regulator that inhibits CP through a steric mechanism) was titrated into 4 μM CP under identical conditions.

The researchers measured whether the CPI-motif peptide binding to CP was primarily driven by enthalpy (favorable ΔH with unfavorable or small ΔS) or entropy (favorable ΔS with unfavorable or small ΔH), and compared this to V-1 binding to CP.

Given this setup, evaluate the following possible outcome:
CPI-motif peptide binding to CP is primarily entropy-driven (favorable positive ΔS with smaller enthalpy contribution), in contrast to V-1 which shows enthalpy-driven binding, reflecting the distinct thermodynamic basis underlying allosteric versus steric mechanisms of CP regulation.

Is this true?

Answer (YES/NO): NO